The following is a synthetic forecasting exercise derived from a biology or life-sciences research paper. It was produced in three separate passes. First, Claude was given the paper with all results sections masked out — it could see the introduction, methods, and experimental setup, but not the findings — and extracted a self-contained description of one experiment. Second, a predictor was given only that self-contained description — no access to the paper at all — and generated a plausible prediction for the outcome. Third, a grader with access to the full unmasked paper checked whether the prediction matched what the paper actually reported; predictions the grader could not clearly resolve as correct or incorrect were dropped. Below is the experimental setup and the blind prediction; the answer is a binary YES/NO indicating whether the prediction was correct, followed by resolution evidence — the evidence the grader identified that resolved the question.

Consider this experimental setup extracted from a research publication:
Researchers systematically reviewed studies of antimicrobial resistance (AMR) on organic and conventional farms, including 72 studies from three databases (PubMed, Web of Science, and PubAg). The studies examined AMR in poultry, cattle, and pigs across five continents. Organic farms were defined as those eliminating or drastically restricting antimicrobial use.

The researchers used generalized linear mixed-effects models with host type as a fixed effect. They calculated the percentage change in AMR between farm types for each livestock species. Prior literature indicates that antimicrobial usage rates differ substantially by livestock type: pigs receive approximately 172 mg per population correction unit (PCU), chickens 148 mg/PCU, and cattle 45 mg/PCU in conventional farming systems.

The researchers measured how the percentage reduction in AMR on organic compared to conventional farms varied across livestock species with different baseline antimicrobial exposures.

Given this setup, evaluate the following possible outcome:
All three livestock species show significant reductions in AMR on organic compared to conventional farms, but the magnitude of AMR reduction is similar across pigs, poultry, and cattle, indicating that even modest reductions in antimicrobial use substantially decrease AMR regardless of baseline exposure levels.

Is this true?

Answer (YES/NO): NO